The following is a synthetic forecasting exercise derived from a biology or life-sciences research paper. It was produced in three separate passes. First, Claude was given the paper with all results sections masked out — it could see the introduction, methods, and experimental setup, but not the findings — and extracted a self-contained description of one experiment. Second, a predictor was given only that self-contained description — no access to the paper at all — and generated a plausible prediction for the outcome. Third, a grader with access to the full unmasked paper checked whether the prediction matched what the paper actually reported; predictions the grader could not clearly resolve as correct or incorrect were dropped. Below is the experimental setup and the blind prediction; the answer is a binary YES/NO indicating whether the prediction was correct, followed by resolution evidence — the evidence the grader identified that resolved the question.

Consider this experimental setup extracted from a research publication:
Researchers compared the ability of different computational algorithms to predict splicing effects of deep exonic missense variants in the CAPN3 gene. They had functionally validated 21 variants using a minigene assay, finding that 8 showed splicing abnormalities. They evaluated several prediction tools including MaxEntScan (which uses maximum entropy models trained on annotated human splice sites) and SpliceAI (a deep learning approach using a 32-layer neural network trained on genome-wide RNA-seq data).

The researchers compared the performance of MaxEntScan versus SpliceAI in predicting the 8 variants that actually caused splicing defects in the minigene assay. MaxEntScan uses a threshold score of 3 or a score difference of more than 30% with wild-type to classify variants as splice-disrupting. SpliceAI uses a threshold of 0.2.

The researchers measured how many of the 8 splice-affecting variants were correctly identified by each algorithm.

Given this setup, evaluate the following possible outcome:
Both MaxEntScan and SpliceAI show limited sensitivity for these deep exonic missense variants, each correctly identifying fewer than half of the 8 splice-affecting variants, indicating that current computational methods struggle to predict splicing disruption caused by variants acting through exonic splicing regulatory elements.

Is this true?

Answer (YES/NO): NO